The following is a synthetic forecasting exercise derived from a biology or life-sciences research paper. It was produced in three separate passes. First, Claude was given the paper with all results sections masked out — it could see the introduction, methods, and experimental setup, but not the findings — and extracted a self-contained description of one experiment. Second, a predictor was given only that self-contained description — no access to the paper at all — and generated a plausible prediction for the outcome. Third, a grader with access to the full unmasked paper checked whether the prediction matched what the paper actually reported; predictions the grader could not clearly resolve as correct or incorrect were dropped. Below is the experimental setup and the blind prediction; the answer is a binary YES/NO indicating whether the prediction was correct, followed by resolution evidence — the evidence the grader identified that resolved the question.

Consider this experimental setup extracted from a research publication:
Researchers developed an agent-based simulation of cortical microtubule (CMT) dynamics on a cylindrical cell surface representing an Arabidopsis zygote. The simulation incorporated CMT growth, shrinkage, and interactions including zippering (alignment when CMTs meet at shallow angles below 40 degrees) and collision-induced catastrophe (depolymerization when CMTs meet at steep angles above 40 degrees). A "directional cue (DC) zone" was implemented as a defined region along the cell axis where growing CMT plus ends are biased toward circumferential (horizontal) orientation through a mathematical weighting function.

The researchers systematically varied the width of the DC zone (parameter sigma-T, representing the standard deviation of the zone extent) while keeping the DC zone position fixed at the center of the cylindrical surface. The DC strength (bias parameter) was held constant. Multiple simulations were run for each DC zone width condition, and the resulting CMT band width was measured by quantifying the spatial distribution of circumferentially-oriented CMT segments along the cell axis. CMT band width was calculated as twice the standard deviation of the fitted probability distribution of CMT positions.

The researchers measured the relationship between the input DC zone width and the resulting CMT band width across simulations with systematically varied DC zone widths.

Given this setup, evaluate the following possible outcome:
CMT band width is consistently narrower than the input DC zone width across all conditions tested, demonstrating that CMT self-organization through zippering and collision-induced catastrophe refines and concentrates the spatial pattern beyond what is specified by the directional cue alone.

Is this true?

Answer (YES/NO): NO